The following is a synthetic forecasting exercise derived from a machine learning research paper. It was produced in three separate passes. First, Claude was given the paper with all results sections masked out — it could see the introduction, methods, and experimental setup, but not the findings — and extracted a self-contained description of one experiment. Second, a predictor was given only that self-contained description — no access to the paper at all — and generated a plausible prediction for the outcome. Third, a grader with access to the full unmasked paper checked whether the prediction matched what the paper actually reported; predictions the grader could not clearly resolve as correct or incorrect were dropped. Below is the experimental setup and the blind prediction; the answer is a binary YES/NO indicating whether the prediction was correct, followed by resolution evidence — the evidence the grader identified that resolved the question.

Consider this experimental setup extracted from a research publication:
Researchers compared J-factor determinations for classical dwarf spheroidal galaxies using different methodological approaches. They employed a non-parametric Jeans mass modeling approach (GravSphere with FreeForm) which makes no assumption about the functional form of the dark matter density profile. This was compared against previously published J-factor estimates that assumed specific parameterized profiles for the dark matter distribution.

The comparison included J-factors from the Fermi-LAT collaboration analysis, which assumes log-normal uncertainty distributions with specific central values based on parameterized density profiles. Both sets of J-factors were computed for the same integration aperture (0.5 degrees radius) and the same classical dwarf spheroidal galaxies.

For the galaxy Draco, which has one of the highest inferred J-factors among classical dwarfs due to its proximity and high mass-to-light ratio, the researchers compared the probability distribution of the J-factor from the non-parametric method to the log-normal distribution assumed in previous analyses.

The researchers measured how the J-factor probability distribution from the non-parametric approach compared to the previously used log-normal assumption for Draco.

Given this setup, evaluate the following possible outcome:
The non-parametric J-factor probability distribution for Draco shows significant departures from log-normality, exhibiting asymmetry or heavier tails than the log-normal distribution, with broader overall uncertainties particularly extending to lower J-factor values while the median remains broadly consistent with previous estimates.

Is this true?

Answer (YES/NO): NO